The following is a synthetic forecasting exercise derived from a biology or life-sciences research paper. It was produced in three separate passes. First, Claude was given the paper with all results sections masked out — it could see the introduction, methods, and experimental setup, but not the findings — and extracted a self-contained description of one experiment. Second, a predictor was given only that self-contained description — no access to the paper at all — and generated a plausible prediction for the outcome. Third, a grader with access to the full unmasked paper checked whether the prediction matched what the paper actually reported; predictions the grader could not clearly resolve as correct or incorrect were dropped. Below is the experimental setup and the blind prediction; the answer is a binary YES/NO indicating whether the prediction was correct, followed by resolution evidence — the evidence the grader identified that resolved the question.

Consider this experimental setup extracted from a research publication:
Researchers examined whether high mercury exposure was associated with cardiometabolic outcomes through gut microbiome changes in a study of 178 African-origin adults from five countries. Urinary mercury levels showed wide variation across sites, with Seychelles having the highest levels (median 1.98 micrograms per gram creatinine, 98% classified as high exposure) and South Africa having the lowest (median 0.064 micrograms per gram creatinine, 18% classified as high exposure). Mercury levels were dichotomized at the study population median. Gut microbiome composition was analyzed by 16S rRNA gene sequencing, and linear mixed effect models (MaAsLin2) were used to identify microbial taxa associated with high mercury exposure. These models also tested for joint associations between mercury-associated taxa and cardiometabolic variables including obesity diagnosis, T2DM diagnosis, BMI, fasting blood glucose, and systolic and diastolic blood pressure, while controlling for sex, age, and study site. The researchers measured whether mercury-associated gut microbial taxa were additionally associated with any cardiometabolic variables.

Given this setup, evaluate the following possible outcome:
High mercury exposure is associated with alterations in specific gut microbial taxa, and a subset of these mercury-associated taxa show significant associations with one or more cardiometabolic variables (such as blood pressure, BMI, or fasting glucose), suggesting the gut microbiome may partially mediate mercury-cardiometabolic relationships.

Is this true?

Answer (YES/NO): NO